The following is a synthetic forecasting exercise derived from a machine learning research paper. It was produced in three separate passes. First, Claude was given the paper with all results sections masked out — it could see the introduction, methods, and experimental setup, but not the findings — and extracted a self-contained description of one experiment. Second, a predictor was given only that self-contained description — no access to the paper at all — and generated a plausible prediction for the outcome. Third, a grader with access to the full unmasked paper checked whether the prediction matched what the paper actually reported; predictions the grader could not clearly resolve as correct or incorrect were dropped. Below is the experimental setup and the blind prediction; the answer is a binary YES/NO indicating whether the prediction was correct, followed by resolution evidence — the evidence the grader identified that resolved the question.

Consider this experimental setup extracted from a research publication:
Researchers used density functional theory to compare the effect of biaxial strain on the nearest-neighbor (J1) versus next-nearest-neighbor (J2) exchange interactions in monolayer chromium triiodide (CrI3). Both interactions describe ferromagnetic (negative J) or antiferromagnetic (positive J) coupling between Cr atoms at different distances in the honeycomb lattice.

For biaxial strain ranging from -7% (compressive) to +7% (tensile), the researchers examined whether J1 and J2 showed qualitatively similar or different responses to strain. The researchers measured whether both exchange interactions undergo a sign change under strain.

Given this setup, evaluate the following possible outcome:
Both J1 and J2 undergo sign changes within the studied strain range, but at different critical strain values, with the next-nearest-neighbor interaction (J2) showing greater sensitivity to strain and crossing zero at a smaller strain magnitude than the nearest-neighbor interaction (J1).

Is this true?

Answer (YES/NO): NO